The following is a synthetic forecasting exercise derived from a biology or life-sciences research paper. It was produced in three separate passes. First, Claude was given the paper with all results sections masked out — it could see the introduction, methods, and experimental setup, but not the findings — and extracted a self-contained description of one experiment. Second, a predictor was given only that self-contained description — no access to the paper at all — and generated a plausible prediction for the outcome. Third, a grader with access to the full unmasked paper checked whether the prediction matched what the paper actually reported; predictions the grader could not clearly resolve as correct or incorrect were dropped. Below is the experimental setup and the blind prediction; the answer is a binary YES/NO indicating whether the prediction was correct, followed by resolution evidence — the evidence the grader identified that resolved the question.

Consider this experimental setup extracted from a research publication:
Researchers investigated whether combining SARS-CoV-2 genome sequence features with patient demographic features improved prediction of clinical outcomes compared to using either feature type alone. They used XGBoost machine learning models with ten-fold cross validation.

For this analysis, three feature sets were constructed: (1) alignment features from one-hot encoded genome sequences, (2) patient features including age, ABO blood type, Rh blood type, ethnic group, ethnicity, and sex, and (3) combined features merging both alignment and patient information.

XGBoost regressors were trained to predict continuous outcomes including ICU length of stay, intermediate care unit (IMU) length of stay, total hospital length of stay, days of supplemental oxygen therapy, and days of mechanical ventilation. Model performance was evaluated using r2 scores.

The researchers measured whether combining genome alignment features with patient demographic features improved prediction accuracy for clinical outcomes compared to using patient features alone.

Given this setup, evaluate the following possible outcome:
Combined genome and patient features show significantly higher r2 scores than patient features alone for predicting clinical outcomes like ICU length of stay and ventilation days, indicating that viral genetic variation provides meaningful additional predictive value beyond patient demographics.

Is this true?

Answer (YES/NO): NO